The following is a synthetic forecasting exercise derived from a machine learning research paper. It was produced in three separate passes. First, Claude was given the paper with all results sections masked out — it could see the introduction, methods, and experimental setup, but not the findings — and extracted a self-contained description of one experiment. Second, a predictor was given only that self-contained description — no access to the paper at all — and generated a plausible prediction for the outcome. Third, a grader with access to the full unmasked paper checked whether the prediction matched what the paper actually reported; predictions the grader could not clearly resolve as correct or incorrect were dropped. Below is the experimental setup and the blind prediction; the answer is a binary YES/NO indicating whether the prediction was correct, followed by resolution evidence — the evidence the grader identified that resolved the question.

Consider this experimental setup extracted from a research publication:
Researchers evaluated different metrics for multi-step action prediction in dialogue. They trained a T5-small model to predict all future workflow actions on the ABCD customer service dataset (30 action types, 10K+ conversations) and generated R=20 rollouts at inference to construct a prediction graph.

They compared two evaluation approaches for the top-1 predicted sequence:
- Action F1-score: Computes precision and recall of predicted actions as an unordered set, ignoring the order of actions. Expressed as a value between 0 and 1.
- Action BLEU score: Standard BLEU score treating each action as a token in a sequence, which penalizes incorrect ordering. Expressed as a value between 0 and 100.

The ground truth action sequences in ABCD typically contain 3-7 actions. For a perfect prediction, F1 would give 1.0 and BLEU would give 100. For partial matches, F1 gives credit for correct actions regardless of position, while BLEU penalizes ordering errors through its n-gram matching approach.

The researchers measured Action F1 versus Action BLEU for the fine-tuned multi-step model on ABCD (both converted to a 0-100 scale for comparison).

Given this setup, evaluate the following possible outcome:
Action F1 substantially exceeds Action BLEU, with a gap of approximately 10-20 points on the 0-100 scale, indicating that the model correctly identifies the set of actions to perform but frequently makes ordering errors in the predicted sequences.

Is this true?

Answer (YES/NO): YES